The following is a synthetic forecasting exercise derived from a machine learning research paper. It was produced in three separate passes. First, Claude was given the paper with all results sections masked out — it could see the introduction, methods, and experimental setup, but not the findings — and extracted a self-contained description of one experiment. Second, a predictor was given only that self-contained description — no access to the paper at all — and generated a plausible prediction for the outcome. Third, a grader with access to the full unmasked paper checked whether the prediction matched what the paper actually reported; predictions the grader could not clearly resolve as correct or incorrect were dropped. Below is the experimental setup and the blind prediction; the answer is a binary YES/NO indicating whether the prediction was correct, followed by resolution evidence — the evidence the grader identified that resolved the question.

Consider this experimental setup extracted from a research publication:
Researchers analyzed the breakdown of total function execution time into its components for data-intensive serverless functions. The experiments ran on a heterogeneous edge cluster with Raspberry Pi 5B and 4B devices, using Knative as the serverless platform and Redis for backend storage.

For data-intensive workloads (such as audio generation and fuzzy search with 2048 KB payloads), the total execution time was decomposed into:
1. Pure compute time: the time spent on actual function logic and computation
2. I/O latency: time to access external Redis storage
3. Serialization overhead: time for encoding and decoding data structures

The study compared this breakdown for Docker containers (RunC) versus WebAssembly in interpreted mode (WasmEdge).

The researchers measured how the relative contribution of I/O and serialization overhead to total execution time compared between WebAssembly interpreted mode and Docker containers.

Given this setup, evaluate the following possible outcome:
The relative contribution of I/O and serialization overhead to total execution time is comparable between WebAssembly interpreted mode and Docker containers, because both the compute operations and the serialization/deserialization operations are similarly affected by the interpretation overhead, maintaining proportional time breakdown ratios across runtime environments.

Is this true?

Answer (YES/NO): NO